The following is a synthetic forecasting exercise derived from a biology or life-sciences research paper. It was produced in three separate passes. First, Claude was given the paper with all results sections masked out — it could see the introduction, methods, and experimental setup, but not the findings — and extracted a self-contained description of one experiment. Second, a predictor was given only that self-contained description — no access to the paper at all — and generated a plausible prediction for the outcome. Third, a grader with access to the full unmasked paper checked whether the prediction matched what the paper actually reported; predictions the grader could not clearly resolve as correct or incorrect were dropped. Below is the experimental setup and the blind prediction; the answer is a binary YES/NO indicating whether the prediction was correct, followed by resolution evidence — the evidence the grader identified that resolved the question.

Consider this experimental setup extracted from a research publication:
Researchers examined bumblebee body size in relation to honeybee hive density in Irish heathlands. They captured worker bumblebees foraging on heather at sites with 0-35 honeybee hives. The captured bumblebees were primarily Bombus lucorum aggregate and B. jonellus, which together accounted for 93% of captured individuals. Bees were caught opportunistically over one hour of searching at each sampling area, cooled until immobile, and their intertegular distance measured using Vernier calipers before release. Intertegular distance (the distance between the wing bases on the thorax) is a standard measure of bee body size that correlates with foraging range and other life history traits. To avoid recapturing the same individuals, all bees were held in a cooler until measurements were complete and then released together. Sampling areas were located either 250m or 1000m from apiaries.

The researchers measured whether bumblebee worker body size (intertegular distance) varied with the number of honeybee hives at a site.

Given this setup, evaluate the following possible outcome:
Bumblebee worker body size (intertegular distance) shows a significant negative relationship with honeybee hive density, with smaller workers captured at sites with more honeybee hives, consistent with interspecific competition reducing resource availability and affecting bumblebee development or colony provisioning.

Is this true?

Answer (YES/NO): YES